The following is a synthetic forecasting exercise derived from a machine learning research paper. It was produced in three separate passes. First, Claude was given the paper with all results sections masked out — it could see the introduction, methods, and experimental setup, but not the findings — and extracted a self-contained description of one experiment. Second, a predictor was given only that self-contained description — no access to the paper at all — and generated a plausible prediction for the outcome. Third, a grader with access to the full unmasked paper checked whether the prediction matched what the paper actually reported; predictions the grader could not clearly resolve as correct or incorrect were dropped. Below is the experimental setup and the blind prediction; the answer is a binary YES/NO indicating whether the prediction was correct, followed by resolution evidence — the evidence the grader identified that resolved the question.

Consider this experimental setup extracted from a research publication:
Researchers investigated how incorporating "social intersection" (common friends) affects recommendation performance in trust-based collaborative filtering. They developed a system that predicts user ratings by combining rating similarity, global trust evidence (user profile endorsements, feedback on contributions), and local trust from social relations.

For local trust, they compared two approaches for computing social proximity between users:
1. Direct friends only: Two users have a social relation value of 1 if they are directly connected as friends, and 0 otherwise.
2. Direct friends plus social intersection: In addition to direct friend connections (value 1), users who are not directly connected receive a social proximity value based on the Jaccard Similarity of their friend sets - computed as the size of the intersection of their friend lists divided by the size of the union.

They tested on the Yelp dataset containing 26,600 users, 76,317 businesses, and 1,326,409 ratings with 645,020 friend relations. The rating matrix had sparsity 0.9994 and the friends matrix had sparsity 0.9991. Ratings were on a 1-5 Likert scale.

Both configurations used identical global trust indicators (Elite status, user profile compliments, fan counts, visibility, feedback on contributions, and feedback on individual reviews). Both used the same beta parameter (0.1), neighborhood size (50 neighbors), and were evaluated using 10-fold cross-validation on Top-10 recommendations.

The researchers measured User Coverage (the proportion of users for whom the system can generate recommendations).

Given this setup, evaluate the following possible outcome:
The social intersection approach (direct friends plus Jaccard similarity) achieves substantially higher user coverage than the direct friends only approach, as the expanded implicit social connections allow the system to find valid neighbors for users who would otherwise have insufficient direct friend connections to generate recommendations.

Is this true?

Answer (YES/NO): YES